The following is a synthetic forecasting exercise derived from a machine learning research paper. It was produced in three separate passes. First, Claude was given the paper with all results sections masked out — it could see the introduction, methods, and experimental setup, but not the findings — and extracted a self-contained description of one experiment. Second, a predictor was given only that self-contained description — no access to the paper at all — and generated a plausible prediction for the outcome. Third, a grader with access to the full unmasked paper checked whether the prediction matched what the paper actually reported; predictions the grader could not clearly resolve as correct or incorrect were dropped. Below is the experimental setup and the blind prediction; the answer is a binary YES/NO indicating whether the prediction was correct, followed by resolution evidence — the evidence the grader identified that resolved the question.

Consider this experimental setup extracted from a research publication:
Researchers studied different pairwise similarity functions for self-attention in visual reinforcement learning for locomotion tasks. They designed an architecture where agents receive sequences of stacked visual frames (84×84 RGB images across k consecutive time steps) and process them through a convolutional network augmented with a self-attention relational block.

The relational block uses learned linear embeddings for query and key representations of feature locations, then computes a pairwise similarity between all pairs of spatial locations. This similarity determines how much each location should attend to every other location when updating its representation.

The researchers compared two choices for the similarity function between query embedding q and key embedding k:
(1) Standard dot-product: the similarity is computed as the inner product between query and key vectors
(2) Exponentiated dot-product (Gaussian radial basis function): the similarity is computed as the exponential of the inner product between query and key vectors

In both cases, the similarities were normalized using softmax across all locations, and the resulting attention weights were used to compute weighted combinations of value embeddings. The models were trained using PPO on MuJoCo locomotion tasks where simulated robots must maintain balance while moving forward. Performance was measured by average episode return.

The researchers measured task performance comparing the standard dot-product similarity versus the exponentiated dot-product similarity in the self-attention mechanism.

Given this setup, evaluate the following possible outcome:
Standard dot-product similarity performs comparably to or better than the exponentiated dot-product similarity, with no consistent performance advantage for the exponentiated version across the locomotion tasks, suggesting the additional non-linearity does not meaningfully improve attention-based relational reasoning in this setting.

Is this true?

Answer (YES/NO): NO